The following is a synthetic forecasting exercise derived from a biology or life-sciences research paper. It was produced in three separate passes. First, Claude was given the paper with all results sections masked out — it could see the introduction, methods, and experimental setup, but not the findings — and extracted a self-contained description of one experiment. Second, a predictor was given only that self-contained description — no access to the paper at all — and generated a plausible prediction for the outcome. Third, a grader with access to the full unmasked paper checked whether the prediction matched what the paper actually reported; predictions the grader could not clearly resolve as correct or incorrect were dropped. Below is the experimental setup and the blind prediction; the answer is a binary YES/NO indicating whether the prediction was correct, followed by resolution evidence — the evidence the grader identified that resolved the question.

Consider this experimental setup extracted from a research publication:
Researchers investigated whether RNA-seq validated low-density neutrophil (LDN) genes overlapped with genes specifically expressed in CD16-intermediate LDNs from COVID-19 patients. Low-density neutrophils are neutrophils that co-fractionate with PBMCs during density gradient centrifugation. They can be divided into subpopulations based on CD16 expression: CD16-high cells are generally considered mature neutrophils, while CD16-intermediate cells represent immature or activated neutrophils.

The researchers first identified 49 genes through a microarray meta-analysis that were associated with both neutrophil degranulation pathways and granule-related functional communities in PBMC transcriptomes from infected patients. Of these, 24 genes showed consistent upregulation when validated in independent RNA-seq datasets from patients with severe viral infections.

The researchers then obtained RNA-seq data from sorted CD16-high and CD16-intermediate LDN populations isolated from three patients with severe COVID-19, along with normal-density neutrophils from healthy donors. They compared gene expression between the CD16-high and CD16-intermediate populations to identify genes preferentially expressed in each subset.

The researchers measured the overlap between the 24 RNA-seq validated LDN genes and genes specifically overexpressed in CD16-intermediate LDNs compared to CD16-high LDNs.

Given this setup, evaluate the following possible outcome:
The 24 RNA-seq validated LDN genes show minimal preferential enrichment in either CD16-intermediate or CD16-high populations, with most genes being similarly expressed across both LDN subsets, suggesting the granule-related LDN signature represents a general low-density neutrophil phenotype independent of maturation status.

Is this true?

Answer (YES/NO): NO